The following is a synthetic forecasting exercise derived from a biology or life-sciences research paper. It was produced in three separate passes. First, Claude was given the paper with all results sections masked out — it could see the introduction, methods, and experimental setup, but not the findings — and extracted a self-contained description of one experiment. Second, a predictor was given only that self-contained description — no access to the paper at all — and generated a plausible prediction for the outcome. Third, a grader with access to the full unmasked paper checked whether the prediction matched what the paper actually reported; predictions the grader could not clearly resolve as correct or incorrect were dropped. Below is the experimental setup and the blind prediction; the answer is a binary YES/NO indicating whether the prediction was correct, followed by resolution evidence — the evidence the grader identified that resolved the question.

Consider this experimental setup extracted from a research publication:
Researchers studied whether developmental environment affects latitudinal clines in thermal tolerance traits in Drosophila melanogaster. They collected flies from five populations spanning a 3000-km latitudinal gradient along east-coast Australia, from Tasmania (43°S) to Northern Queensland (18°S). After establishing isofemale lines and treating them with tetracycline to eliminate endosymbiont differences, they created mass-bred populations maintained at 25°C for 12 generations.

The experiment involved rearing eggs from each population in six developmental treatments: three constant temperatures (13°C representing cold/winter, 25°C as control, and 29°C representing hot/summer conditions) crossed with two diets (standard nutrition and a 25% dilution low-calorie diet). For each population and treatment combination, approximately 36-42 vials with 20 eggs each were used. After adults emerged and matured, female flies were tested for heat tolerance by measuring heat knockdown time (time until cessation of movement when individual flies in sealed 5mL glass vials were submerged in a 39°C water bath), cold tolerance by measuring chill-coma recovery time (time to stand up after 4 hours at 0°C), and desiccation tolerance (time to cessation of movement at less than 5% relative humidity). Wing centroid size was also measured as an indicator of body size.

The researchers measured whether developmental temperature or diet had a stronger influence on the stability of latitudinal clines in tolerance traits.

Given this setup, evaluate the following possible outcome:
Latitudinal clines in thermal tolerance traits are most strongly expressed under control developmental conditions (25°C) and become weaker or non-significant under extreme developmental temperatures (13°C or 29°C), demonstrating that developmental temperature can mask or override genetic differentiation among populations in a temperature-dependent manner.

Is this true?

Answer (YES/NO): NO